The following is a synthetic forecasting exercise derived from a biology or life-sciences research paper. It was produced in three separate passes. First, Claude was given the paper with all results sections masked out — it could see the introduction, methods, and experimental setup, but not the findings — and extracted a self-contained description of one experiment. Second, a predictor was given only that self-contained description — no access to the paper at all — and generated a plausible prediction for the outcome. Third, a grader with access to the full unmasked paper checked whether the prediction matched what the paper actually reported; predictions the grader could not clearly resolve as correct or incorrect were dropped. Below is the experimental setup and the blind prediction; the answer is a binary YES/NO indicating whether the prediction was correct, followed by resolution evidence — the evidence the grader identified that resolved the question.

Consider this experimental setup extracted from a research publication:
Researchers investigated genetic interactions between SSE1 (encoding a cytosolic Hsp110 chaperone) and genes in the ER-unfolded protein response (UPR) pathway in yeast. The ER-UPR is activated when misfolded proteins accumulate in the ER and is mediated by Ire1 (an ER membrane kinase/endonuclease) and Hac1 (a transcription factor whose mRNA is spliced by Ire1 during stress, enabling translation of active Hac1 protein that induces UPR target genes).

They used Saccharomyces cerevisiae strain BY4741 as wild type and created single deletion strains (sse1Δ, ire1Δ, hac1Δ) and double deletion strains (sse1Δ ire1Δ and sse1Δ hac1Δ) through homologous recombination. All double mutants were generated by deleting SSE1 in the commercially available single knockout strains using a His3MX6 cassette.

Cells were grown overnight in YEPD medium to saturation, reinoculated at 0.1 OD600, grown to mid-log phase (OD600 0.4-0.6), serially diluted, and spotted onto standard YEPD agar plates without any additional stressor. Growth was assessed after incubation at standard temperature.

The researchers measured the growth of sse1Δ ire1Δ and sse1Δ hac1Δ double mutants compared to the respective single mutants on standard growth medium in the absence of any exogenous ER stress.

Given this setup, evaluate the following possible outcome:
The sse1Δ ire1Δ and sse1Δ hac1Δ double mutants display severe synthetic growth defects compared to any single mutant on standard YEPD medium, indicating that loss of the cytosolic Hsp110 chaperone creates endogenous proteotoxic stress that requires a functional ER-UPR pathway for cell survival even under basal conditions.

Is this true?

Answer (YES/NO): YES